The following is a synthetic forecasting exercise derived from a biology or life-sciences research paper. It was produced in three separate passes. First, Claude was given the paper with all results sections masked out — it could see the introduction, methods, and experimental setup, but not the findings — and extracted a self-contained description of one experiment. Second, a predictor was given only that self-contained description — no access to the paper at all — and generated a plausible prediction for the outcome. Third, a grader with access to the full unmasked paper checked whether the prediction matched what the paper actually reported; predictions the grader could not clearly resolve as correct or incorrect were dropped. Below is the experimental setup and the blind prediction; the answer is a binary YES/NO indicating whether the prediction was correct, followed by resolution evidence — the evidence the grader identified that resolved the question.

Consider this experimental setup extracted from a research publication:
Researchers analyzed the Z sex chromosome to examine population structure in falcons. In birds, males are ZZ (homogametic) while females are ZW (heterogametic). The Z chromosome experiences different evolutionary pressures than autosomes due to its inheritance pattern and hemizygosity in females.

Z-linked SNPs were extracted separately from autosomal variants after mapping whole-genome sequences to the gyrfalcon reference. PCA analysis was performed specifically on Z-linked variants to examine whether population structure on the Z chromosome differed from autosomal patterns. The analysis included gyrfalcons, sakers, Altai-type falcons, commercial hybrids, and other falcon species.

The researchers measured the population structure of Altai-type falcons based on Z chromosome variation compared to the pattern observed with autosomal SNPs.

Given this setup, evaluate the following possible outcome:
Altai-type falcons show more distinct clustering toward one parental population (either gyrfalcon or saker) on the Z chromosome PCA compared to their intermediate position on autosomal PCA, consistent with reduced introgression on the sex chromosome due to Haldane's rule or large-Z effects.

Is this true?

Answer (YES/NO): NO